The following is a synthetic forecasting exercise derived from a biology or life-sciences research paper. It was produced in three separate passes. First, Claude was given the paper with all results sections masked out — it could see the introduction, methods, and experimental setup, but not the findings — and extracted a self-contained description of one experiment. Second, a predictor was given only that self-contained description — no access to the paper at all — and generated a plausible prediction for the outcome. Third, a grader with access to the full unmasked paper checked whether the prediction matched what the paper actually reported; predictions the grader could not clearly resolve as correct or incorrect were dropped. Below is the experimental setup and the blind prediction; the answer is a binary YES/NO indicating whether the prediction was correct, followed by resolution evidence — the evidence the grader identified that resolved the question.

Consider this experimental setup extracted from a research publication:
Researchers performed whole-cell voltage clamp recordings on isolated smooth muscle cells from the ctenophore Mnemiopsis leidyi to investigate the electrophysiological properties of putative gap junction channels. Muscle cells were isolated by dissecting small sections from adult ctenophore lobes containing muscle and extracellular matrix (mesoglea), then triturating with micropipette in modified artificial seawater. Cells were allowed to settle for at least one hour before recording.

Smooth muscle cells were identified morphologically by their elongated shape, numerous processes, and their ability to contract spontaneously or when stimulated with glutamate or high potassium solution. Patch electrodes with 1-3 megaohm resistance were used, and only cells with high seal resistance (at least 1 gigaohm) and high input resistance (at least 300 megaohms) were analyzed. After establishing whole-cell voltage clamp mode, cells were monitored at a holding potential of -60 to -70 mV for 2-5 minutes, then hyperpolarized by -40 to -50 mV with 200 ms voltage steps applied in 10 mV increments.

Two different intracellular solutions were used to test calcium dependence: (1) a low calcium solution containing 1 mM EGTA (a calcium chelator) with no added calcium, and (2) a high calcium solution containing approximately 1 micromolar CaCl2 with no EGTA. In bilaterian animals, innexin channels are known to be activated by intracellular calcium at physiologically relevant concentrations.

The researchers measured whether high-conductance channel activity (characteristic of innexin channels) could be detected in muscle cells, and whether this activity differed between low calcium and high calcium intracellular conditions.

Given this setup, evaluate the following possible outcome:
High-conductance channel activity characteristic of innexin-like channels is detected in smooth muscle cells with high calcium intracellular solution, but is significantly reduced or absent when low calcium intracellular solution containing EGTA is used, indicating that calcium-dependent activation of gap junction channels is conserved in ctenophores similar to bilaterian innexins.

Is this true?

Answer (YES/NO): YES